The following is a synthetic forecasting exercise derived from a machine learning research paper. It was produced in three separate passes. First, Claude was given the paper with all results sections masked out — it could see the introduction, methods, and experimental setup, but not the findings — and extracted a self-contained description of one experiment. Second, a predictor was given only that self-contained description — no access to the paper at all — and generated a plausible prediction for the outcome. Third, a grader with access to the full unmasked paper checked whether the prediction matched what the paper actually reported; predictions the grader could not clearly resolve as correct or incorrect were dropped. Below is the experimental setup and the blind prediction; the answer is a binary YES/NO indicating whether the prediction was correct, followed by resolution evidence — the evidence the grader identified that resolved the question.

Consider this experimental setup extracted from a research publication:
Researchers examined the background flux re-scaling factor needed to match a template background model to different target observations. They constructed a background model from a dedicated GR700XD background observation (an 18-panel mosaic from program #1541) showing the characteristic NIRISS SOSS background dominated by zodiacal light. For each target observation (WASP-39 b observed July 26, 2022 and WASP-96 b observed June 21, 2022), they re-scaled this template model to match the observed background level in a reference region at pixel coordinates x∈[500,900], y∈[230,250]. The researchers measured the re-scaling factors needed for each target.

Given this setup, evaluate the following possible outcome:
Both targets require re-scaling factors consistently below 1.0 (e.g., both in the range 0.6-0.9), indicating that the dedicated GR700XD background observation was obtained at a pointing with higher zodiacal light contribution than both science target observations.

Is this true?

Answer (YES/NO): NO